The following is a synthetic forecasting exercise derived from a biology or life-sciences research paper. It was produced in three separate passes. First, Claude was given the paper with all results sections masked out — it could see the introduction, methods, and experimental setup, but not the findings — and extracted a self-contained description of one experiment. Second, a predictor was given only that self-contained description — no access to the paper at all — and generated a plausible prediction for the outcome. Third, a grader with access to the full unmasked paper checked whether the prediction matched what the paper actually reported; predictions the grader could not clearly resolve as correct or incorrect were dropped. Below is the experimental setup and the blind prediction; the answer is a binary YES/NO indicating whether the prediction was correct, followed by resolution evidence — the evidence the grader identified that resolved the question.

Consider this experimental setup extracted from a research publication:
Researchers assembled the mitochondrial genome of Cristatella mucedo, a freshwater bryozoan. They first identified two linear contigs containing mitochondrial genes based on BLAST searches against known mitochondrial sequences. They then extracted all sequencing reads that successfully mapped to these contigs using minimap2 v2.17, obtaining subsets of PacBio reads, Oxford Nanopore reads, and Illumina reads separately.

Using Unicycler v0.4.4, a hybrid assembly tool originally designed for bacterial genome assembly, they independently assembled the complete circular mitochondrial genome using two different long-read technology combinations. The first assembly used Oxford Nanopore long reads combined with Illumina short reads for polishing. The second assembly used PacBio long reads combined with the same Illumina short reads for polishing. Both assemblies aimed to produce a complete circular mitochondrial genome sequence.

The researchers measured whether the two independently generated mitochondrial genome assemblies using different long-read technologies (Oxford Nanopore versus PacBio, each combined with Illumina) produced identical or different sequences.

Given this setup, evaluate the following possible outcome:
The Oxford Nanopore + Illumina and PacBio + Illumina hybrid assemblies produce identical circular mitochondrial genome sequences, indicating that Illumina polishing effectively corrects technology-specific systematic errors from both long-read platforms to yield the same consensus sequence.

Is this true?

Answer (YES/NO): YES